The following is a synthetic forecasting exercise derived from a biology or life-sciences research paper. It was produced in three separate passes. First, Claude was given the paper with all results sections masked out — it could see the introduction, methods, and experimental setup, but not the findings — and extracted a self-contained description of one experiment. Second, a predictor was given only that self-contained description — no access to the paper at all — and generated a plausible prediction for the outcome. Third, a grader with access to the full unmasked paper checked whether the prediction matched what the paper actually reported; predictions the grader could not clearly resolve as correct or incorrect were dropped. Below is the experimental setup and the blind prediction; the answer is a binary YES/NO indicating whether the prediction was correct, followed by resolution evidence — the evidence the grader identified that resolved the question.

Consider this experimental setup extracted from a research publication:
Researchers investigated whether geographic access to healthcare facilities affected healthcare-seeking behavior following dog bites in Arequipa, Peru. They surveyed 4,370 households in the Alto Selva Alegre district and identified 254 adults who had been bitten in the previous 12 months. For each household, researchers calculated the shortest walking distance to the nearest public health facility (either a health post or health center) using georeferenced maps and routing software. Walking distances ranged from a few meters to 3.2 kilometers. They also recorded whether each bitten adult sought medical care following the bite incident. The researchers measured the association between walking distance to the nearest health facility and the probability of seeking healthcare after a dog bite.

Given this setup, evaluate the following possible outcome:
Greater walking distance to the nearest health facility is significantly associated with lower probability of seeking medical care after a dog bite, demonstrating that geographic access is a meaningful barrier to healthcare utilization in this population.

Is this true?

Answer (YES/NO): YES